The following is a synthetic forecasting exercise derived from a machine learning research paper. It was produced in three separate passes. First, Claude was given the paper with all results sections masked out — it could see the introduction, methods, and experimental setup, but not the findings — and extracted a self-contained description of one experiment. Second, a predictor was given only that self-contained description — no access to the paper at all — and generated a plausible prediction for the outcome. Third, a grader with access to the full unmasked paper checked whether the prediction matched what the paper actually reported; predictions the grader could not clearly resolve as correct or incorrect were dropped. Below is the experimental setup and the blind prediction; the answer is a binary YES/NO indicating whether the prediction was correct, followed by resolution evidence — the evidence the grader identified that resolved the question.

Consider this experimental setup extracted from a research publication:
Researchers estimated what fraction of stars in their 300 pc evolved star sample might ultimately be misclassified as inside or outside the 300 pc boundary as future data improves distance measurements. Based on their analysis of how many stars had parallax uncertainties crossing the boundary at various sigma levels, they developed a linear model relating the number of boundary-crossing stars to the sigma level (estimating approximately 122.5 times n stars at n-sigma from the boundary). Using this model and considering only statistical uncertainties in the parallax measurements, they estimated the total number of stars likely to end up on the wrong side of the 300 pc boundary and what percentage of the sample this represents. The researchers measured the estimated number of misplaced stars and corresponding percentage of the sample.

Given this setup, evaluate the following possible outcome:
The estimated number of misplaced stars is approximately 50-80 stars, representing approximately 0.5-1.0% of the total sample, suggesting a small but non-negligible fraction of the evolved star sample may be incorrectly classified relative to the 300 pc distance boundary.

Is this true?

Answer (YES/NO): NO